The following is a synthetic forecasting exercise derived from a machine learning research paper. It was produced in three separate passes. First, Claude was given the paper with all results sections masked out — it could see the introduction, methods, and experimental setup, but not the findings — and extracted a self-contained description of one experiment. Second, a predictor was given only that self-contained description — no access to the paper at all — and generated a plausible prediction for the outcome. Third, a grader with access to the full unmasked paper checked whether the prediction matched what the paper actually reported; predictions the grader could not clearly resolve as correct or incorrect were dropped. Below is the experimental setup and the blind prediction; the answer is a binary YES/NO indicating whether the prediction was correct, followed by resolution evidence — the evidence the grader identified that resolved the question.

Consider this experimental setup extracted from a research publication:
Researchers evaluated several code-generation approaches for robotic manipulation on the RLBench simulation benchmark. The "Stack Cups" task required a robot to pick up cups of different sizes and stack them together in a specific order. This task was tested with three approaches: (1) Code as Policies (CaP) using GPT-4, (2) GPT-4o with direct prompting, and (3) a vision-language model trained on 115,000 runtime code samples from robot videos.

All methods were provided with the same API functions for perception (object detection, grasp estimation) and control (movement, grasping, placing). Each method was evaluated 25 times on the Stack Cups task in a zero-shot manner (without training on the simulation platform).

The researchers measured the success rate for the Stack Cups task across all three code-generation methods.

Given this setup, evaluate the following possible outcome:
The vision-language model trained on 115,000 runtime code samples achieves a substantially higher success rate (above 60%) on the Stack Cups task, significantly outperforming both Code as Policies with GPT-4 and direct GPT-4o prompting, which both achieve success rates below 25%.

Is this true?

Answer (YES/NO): NO